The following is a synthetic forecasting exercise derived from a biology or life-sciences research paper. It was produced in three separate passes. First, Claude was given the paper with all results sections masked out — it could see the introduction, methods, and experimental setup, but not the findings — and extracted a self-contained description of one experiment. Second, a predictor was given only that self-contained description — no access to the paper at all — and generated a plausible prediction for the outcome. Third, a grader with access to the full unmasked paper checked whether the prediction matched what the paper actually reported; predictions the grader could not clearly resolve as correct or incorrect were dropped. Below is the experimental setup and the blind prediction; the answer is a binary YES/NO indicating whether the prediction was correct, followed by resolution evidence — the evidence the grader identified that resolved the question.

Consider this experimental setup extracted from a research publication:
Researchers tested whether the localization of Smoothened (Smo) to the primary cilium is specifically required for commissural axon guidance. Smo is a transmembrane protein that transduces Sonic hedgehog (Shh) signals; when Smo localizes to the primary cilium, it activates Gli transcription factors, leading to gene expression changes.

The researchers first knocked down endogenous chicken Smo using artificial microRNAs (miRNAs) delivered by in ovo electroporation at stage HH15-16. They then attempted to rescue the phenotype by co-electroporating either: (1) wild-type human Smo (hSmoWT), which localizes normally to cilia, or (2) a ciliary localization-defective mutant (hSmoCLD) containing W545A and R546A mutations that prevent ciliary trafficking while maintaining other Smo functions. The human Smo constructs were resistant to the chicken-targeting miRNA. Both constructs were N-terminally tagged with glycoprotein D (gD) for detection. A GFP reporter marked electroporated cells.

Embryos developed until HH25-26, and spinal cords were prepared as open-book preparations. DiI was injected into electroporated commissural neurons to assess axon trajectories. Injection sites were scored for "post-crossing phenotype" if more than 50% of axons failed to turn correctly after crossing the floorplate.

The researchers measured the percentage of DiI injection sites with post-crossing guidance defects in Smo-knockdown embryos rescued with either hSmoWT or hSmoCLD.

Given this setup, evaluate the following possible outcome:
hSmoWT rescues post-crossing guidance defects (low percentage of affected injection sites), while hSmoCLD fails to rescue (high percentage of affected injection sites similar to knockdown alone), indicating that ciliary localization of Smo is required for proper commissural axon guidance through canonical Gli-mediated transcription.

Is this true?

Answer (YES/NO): YES